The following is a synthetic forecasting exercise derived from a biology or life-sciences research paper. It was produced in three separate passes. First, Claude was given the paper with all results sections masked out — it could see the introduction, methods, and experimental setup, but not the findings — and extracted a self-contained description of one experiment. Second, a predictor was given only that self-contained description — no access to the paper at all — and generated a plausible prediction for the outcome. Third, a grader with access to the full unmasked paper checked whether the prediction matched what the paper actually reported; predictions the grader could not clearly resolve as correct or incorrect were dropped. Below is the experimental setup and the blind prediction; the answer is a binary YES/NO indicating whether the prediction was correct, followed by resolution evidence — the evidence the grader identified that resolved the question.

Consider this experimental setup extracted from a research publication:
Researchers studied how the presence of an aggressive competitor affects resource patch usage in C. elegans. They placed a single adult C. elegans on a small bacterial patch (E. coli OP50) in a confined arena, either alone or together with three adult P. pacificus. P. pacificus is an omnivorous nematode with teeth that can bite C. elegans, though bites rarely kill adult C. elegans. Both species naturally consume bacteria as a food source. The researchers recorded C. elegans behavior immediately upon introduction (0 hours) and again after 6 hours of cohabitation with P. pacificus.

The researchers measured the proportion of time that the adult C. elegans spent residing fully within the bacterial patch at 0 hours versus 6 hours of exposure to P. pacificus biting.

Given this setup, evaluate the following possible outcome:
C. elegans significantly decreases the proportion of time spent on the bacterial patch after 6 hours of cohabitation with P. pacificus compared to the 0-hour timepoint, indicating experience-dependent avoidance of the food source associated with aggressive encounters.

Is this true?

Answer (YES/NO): YES